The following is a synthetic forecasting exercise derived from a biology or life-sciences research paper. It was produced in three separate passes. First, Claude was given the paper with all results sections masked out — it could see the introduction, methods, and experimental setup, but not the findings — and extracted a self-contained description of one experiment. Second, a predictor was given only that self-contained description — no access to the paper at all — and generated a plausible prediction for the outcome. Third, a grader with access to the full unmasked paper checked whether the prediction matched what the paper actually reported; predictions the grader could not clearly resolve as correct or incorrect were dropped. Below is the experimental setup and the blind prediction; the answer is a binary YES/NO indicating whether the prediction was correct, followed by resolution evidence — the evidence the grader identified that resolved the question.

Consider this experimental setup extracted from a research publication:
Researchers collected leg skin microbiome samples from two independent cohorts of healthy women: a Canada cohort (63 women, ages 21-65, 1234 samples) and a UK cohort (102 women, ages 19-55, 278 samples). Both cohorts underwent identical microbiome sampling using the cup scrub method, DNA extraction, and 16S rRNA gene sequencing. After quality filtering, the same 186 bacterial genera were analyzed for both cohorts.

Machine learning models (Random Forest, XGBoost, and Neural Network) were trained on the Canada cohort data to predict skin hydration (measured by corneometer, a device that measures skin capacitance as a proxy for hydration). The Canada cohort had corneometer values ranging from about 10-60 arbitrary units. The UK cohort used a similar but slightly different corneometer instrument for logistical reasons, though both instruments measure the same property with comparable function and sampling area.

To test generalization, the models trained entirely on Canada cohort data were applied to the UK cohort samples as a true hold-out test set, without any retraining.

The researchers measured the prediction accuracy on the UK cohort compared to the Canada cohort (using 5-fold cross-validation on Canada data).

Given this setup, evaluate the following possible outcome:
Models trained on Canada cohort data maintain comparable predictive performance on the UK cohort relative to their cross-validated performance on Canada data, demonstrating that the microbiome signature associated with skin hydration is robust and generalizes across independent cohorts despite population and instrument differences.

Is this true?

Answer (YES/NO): NO